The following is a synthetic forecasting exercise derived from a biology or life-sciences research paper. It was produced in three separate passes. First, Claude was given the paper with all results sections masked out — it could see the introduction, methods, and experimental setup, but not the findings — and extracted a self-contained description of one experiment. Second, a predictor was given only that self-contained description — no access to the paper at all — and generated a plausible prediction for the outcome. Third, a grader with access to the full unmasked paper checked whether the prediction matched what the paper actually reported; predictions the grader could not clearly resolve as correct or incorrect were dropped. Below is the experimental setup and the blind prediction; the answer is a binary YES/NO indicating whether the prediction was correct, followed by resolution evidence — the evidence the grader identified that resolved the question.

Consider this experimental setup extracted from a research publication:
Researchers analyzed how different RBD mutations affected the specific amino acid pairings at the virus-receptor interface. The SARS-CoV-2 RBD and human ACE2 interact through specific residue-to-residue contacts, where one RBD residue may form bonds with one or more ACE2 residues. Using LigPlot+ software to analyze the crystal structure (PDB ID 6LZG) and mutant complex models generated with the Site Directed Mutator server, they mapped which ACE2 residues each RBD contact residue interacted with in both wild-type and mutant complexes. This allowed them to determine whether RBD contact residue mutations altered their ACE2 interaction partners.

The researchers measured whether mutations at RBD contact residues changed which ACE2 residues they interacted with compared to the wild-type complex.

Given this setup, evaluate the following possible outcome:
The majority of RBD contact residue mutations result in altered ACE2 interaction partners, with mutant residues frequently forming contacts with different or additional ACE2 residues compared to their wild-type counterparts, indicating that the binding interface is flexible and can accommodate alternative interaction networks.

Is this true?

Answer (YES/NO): NO